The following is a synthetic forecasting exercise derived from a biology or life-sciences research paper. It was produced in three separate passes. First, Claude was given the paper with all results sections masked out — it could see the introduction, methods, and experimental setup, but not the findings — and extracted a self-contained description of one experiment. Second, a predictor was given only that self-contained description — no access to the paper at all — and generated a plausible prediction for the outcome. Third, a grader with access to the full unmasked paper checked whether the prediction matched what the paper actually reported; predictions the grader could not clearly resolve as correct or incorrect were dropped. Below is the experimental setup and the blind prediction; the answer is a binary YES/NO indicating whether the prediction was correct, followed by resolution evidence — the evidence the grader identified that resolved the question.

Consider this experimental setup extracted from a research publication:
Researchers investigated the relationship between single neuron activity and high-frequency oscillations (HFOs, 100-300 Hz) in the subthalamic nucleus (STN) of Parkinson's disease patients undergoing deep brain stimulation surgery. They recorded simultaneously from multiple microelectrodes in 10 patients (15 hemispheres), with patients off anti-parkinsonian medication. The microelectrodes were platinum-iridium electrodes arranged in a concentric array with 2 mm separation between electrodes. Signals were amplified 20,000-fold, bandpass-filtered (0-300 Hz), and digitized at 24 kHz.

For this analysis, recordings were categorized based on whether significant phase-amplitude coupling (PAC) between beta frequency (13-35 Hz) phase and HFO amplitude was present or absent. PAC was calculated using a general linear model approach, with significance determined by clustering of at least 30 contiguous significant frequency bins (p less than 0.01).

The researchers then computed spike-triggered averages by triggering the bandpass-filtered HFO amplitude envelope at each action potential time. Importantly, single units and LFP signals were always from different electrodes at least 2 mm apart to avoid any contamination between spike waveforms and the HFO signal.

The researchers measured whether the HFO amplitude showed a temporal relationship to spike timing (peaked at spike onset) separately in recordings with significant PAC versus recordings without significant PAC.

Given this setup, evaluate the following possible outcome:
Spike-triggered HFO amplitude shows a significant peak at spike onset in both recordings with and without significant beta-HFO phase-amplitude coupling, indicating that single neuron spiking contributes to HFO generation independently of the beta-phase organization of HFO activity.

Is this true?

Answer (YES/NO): NO